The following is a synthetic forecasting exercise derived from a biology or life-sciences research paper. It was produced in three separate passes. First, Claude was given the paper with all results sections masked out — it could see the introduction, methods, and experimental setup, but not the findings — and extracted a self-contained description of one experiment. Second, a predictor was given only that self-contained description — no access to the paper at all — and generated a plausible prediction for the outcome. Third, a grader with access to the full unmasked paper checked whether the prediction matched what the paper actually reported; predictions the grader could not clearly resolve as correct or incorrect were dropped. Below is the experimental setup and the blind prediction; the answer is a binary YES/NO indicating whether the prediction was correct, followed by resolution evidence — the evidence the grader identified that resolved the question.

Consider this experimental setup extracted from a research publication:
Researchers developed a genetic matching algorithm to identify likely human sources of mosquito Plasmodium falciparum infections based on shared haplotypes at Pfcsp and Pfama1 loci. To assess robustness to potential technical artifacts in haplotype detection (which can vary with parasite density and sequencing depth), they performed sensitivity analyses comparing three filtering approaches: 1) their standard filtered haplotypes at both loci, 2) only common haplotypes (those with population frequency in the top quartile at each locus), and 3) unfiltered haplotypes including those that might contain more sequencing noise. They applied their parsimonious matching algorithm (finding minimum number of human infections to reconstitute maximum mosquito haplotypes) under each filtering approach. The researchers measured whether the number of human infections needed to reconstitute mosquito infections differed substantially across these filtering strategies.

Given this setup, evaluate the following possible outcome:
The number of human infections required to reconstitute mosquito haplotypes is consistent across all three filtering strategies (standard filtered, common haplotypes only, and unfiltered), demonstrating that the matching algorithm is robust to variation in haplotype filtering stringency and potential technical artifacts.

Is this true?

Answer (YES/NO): YES